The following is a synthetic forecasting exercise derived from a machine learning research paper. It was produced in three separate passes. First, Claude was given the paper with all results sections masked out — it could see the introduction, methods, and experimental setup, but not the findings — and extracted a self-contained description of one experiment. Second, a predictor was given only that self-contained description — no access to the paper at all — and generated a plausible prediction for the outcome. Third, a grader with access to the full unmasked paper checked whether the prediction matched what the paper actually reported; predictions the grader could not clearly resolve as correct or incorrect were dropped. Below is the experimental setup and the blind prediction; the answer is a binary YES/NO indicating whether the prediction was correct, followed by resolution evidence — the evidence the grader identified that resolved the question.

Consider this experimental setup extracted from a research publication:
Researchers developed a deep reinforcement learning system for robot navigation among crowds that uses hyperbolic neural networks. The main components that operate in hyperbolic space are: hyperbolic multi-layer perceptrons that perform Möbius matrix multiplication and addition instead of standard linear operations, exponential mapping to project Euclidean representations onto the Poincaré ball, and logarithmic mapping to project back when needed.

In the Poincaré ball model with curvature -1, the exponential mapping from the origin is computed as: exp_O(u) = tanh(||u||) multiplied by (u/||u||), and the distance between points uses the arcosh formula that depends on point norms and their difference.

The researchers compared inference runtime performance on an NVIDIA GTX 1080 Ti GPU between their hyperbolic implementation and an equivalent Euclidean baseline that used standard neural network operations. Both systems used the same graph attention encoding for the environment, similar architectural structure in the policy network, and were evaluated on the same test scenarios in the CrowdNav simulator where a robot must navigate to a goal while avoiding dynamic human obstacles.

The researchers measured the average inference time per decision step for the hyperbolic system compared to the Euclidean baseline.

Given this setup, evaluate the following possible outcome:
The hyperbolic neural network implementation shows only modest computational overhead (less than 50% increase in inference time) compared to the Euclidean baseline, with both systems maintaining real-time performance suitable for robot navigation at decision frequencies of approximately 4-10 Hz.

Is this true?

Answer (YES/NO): NO